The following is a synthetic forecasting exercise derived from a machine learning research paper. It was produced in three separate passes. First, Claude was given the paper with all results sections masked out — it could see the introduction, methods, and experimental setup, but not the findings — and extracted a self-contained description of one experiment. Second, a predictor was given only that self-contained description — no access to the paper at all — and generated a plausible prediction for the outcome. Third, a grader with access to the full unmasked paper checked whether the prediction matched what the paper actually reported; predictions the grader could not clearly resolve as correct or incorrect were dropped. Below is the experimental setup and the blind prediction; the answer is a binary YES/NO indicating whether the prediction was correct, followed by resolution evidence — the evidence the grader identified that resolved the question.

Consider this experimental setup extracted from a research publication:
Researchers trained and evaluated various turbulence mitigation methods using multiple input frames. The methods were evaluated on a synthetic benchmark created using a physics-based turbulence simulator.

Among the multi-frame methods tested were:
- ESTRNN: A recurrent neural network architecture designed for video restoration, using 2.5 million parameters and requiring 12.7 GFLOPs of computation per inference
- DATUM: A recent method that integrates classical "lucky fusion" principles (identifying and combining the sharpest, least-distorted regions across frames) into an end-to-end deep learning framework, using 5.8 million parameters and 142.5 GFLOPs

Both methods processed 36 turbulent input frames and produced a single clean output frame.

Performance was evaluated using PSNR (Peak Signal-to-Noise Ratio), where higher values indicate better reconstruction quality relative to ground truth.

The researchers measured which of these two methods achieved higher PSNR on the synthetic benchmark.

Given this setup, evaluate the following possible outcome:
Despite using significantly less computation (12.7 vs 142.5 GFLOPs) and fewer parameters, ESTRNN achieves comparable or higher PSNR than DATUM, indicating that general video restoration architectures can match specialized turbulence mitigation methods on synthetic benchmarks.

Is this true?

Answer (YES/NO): NO